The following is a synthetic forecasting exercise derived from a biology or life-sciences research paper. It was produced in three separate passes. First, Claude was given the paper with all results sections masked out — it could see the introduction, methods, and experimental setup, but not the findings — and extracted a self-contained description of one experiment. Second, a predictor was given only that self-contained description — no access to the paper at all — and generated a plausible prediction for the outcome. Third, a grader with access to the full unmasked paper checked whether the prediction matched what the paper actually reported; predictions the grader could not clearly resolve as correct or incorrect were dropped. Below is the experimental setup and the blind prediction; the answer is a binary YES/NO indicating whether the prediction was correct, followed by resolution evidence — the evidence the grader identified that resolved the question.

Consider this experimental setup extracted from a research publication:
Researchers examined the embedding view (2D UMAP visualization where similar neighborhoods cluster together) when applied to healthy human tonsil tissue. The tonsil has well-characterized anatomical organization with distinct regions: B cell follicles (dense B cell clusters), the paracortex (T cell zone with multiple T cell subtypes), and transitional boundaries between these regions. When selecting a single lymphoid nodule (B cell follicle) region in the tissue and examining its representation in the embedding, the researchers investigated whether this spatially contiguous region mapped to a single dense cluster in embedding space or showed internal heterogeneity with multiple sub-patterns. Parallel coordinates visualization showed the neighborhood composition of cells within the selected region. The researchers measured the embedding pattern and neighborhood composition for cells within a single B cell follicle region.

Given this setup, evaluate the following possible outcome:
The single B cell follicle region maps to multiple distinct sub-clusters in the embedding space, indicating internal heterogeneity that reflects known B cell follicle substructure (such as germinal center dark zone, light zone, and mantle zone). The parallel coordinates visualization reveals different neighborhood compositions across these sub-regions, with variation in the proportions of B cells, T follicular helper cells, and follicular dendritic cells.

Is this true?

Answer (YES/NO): NO